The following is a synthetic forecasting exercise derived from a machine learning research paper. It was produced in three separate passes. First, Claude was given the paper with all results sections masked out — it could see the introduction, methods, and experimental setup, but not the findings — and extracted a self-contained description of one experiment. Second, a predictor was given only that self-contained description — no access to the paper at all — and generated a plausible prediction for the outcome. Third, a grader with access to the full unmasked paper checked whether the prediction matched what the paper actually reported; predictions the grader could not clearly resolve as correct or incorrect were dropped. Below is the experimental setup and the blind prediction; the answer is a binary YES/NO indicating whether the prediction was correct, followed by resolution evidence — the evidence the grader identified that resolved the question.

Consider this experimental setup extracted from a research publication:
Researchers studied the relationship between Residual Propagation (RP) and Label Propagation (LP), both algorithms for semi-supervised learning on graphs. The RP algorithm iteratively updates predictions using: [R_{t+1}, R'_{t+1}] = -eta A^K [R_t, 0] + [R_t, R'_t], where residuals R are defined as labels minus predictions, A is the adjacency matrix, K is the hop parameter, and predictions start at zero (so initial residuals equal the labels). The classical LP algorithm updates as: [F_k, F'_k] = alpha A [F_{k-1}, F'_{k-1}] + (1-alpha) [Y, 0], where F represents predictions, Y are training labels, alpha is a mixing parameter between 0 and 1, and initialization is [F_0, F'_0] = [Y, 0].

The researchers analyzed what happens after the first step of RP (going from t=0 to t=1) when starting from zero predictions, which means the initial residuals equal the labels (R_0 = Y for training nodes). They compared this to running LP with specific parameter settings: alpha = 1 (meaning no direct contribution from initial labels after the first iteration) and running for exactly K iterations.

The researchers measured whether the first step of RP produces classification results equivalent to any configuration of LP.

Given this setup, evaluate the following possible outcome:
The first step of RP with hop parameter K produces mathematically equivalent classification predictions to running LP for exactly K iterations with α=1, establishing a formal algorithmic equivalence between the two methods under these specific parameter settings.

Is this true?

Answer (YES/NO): NO